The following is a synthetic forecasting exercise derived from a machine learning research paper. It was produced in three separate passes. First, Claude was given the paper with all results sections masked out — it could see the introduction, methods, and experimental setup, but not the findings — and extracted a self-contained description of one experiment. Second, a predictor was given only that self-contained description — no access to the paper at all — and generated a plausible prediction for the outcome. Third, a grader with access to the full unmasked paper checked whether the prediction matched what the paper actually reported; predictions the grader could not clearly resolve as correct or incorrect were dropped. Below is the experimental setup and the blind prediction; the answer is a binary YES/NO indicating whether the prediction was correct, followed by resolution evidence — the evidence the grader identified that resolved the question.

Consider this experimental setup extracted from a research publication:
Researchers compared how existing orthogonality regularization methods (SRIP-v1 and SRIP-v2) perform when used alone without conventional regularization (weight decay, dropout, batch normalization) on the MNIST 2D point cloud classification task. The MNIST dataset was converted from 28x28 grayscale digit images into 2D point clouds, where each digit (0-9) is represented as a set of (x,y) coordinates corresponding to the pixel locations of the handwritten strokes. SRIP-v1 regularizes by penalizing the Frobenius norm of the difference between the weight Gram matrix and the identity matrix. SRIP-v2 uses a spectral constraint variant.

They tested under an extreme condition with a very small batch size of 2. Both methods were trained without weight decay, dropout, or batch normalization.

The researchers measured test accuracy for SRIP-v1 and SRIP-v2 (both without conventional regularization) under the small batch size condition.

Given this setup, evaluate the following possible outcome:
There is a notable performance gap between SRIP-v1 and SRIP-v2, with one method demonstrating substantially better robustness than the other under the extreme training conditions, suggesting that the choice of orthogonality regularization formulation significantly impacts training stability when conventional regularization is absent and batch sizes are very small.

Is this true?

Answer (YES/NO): YES